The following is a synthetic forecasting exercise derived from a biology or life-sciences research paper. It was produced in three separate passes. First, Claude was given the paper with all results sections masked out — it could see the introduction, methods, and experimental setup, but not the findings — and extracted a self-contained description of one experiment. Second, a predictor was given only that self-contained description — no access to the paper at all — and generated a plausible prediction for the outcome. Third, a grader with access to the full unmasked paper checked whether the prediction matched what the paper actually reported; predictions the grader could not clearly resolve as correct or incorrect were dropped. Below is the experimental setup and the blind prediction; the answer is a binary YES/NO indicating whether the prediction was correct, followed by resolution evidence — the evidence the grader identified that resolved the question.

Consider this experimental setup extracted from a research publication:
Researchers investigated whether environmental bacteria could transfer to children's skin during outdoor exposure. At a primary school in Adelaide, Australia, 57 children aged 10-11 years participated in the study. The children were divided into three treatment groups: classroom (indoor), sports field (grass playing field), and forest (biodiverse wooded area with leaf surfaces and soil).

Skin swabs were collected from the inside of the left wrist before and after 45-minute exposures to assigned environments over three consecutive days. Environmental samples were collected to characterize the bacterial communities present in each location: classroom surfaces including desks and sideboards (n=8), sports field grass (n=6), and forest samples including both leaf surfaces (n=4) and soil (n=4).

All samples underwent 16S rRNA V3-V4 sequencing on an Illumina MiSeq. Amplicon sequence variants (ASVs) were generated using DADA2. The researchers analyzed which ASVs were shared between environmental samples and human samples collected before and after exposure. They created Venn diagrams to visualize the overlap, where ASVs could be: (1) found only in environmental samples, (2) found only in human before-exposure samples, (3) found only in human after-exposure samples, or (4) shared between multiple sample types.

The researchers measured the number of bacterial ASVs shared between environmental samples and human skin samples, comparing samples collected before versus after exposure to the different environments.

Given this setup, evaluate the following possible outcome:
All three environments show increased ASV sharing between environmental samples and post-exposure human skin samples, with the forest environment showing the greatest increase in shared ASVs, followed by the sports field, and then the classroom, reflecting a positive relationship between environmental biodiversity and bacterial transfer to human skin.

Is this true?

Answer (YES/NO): YES